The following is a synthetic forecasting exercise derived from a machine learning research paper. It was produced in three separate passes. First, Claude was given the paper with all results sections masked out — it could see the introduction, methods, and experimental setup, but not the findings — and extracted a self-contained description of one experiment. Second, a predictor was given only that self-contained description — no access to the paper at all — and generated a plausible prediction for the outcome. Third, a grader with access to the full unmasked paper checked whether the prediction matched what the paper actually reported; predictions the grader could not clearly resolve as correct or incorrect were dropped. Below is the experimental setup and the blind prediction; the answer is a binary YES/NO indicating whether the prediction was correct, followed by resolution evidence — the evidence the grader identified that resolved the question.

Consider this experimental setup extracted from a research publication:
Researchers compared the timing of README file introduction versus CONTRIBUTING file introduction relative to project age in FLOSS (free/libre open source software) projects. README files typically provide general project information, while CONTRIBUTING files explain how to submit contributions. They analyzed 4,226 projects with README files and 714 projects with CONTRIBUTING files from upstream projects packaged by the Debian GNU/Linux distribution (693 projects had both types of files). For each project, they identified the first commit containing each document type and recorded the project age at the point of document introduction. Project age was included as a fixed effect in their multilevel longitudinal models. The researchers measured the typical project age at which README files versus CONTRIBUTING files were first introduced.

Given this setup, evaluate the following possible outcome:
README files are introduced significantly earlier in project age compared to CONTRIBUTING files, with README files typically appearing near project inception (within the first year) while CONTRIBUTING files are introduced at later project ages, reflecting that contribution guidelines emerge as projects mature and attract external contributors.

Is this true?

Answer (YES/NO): YES